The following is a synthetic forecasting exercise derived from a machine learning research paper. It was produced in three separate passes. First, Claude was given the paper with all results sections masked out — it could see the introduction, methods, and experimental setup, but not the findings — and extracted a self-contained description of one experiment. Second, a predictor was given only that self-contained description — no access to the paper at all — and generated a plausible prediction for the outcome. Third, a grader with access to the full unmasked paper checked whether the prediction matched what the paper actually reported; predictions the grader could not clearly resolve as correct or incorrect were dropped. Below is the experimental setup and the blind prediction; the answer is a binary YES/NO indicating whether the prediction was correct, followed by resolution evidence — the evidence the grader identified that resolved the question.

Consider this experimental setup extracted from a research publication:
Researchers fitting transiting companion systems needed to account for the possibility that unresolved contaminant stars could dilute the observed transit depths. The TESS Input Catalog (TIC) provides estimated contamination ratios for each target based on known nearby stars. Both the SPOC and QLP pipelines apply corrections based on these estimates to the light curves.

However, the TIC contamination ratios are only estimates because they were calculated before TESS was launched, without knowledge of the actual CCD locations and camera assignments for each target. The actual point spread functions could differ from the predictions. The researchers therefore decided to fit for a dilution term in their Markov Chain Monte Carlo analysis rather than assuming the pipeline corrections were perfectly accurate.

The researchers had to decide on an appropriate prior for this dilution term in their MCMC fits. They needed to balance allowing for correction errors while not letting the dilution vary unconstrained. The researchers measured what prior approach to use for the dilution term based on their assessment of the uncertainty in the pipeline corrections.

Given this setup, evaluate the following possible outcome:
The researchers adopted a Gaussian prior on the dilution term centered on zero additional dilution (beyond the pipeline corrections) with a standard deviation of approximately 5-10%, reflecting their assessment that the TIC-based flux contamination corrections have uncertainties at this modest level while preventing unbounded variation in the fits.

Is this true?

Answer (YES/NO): NO